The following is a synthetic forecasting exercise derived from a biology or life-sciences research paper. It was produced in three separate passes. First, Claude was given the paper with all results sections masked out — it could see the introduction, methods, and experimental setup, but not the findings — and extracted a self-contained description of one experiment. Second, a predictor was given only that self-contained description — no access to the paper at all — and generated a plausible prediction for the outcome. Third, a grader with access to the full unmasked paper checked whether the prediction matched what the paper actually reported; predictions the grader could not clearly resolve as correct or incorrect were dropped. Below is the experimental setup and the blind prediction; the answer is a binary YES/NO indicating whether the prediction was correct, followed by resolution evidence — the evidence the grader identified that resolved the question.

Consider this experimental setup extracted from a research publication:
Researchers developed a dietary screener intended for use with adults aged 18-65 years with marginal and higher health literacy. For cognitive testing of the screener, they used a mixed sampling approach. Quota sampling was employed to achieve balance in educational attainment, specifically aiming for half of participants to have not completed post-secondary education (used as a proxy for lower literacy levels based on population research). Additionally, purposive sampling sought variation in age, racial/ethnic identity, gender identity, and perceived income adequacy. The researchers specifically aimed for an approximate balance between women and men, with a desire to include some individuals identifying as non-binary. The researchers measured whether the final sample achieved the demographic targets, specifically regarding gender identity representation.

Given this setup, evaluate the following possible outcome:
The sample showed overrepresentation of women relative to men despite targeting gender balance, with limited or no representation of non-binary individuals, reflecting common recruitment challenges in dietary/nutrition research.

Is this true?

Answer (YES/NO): YES